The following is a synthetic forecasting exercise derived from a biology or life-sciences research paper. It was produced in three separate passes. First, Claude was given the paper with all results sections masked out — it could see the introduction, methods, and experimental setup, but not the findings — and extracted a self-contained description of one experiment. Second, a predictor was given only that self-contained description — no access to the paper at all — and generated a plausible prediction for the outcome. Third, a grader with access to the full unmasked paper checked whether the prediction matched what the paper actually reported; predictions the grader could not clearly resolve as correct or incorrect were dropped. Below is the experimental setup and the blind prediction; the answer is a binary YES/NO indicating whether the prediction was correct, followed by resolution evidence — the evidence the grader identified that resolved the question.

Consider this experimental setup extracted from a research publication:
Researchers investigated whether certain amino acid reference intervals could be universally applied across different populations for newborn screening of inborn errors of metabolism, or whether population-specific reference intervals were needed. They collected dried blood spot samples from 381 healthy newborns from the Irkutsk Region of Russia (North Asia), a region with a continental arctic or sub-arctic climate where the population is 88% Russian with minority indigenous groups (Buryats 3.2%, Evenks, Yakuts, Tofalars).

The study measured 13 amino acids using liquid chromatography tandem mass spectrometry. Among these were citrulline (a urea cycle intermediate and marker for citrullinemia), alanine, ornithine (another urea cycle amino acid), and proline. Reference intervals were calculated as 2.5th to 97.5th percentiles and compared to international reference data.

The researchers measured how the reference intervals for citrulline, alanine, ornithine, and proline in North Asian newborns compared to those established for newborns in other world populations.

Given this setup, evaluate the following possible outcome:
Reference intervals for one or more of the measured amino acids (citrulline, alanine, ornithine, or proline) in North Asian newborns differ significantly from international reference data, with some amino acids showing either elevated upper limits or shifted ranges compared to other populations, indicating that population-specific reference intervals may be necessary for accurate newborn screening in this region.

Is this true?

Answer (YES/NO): NO